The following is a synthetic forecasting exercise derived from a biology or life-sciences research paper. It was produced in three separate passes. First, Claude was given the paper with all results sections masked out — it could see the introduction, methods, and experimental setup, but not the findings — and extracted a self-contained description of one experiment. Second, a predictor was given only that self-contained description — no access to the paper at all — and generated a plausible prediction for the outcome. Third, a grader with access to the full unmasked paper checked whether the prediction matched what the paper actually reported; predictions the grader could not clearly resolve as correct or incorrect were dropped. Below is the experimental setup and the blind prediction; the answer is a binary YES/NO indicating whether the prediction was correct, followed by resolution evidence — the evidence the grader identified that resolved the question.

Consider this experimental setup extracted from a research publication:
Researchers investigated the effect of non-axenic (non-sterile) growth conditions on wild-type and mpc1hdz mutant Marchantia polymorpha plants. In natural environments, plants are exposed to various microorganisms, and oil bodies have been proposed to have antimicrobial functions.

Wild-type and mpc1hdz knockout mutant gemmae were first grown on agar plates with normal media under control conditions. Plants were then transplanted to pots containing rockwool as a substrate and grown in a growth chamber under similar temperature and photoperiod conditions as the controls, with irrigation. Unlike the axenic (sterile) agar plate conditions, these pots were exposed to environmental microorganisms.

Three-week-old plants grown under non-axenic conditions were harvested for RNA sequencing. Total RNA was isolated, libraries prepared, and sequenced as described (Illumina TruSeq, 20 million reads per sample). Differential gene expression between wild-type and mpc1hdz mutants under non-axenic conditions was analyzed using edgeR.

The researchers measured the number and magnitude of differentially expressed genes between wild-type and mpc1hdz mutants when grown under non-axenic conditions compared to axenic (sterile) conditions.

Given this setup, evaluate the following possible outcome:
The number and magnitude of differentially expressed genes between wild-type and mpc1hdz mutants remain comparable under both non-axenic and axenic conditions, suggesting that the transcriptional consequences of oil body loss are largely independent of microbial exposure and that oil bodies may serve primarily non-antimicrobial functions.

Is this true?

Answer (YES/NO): NO